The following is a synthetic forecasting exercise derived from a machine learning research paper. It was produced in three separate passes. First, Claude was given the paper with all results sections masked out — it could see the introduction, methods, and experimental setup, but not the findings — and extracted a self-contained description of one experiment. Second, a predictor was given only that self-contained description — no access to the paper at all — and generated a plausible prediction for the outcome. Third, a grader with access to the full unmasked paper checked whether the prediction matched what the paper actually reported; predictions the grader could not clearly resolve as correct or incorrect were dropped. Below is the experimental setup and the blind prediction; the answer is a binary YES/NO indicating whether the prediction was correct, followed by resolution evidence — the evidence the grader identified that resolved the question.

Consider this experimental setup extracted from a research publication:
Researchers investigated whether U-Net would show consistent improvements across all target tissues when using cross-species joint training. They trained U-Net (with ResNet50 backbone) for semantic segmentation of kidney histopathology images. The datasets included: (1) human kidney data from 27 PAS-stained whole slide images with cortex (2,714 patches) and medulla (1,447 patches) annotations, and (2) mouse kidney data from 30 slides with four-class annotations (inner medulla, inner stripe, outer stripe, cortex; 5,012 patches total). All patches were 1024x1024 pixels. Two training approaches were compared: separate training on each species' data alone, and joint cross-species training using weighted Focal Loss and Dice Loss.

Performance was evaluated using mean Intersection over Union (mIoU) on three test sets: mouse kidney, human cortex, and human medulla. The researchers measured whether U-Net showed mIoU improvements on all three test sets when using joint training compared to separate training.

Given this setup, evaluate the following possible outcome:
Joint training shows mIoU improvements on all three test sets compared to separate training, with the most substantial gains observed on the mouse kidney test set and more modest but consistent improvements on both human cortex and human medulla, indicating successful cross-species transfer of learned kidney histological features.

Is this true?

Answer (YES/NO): NO